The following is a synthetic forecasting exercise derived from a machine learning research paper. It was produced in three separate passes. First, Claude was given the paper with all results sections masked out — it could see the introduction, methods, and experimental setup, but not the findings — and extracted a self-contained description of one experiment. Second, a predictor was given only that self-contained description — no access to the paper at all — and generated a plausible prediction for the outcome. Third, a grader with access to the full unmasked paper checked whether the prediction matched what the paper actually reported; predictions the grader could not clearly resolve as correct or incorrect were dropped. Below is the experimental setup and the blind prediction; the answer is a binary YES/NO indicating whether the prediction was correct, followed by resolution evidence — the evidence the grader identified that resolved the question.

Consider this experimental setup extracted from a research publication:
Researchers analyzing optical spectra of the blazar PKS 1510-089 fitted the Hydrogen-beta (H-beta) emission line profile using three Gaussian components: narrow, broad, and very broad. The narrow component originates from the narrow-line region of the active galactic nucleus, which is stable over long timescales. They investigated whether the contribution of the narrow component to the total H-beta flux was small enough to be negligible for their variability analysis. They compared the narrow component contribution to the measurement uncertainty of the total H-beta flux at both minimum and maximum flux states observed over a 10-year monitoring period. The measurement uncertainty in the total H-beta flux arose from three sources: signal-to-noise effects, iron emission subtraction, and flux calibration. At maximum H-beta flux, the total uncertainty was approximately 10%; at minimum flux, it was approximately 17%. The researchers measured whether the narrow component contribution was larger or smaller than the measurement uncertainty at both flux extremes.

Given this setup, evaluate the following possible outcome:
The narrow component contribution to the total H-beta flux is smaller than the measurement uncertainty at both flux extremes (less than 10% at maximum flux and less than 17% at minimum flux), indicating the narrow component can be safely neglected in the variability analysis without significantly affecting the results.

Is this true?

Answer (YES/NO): YES